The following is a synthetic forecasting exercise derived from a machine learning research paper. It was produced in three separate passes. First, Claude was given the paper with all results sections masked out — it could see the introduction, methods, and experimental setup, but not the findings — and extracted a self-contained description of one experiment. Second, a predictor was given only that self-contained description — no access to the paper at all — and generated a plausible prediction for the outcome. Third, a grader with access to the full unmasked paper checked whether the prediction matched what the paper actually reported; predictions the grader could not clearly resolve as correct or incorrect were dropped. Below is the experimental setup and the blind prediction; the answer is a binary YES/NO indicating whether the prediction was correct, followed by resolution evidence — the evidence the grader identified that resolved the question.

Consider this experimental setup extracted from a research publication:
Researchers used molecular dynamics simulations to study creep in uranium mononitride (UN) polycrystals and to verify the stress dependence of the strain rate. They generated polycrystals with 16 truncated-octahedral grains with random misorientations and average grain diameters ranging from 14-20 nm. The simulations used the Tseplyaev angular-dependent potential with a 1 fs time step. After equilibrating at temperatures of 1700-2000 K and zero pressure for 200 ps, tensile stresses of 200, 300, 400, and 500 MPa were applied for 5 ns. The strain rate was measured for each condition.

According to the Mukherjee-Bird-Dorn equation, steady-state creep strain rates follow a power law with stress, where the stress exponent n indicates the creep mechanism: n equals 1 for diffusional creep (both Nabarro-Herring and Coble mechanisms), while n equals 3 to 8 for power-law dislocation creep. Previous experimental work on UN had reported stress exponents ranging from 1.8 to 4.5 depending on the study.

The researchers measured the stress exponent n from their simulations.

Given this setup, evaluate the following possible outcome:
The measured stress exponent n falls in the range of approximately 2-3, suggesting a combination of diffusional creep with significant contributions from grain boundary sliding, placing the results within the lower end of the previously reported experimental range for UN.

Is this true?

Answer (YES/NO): NO